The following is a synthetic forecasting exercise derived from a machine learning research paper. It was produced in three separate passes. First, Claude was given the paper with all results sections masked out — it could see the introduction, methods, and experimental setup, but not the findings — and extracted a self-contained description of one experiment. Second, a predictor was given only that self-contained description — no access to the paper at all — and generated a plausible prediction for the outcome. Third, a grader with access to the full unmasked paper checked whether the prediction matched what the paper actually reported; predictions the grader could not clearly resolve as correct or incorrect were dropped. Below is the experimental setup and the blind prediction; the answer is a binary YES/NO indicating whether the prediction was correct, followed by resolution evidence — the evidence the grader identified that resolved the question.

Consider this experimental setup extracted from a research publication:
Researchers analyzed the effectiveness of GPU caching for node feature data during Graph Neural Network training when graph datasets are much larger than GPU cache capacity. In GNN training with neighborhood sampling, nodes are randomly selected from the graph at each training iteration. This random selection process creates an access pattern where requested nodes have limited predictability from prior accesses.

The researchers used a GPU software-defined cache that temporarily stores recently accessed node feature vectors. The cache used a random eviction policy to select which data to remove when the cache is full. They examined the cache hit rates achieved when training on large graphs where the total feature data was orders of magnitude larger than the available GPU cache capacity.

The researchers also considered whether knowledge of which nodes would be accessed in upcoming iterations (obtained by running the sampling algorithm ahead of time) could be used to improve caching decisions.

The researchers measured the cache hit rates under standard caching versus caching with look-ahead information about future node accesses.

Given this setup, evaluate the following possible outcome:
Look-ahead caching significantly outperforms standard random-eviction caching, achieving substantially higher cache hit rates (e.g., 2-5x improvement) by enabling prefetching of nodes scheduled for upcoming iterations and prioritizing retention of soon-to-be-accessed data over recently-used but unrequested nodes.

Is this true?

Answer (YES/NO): YES